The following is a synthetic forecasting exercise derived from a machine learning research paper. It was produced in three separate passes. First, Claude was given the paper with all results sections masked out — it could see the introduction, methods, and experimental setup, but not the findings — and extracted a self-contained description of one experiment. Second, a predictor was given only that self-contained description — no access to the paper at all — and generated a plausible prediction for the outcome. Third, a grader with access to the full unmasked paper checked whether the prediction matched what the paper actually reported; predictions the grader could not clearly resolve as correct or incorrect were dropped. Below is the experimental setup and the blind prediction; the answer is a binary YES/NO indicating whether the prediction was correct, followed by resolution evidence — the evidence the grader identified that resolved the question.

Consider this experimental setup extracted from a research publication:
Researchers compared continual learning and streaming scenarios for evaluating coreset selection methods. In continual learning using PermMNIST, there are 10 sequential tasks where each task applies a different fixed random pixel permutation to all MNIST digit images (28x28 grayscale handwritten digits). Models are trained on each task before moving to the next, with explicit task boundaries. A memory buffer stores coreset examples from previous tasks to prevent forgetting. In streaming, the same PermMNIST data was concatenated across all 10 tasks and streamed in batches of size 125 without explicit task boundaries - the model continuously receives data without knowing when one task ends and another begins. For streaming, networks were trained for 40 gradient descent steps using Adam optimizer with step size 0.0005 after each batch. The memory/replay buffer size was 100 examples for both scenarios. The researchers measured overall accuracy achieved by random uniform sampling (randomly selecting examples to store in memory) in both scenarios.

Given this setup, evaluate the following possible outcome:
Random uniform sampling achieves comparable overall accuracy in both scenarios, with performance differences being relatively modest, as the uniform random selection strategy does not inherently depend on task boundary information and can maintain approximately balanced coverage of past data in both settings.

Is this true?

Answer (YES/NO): NO